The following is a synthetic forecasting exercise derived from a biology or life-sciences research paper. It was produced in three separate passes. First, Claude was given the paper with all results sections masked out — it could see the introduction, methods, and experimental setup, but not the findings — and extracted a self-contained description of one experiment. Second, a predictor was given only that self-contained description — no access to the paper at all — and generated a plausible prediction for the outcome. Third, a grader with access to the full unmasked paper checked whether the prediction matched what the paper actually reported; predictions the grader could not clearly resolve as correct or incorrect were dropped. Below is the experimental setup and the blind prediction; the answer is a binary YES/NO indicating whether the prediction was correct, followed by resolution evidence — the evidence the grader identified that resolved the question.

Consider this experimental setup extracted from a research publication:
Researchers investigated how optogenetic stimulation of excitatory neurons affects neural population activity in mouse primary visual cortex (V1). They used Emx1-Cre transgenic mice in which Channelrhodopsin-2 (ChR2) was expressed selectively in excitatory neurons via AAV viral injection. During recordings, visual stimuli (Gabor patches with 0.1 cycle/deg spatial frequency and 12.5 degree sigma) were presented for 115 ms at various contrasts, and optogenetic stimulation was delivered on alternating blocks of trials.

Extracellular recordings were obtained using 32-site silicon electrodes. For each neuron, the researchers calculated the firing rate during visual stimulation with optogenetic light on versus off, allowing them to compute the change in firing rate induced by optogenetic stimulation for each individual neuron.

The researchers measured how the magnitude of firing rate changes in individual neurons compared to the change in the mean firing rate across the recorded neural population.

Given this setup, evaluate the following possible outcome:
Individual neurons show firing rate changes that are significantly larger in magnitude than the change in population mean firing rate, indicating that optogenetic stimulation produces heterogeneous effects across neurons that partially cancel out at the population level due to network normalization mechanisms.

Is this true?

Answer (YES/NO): YES